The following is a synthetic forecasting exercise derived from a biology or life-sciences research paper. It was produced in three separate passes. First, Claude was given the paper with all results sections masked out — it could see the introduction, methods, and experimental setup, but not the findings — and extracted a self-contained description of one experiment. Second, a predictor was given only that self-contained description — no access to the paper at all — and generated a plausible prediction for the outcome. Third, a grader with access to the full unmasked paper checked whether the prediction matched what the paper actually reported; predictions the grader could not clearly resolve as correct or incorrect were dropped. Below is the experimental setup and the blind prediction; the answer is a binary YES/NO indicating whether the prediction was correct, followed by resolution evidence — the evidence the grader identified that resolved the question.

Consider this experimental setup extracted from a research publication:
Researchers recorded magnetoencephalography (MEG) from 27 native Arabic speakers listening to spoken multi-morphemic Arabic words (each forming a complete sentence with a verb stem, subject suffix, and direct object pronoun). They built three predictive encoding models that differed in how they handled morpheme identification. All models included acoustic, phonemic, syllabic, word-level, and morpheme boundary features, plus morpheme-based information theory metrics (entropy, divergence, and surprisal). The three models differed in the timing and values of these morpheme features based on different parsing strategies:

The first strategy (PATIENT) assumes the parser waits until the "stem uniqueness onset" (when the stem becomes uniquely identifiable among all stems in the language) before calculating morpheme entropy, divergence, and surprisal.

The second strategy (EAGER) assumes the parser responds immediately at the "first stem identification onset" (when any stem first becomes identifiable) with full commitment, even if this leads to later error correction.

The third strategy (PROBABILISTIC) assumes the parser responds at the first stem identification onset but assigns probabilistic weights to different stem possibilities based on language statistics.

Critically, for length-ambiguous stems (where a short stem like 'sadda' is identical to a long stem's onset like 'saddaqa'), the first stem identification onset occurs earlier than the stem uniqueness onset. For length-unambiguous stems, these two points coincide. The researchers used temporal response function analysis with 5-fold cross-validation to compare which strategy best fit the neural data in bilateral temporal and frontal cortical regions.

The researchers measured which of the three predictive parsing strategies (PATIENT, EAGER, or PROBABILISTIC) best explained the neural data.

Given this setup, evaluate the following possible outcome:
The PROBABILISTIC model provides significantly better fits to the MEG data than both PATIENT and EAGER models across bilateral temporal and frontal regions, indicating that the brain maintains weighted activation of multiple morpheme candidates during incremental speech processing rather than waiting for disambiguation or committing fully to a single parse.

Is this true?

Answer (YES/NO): NO